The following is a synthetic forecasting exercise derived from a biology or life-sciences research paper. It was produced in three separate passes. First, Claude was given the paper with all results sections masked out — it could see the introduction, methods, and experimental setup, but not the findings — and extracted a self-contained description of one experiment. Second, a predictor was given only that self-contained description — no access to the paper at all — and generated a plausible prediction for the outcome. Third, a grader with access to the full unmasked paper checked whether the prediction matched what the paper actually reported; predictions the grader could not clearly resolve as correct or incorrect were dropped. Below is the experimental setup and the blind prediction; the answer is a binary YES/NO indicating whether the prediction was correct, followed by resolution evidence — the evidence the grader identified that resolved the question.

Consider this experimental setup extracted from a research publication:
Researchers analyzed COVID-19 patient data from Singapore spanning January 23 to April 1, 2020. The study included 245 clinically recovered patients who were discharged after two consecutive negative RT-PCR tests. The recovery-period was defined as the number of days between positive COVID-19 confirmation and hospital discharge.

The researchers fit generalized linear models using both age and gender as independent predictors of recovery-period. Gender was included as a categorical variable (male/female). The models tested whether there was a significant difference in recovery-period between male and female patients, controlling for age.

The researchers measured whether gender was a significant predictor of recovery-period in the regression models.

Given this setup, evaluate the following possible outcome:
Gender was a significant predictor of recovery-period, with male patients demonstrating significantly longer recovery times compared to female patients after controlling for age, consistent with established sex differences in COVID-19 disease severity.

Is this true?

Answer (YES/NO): NO